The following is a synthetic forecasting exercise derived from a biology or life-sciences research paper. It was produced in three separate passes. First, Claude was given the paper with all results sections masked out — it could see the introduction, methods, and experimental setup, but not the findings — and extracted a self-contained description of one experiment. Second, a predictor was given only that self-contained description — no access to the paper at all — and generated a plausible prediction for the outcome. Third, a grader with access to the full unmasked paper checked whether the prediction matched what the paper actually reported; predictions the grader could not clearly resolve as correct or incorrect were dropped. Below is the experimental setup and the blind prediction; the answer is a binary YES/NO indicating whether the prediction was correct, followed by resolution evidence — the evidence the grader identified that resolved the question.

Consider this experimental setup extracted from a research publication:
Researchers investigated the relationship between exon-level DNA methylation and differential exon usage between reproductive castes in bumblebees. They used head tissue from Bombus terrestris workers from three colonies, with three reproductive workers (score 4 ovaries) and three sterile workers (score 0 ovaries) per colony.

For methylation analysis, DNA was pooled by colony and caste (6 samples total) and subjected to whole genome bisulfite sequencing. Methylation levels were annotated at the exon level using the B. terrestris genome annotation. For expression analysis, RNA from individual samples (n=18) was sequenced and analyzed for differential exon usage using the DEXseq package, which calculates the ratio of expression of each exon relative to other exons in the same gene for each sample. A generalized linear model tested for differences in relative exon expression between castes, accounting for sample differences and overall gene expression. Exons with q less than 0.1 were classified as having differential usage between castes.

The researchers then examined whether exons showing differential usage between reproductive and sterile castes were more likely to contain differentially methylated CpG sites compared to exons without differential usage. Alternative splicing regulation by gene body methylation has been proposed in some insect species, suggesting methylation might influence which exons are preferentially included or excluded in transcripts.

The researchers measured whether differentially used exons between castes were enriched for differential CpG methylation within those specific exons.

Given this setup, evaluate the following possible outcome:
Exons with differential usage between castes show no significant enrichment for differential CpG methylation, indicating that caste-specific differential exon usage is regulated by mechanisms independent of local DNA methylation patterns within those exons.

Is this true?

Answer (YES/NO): YES